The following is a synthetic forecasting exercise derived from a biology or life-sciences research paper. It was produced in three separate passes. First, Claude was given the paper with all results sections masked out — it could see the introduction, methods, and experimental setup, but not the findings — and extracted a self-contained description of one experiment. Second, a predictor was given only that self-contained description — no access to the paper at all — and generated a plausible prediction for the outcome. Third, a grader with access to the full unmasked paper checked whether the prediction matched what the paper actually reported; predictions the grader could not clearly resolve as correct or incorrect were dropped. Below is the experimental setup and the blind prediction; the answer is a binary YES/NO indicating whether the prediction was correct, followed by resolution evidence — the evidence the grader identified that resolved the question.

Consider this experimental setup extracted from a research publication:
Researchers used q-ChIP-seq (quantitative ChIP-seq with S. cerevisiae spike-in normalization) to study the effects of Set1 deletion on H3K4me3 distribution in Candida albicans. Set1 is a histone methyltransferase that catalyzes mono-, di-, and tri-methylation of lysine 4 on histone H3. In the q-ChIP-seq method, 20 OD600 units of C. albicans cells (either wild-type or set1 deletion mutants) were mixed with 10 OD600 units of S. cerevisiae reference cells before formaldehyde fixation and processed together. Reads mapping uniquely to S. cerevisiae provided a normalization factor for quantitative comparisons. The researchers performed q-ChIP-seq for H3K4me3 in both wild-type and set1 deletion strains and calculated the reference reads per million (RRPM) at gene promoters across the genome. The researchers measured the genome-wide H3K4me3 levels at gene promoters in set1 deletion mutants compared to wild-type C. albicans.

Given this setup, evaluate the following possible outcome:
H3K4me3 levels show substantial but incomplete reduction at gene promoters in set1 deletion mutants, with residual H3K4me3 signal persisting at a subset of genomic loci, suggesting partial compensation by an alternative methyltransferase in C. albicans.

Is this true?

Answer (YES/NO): NO